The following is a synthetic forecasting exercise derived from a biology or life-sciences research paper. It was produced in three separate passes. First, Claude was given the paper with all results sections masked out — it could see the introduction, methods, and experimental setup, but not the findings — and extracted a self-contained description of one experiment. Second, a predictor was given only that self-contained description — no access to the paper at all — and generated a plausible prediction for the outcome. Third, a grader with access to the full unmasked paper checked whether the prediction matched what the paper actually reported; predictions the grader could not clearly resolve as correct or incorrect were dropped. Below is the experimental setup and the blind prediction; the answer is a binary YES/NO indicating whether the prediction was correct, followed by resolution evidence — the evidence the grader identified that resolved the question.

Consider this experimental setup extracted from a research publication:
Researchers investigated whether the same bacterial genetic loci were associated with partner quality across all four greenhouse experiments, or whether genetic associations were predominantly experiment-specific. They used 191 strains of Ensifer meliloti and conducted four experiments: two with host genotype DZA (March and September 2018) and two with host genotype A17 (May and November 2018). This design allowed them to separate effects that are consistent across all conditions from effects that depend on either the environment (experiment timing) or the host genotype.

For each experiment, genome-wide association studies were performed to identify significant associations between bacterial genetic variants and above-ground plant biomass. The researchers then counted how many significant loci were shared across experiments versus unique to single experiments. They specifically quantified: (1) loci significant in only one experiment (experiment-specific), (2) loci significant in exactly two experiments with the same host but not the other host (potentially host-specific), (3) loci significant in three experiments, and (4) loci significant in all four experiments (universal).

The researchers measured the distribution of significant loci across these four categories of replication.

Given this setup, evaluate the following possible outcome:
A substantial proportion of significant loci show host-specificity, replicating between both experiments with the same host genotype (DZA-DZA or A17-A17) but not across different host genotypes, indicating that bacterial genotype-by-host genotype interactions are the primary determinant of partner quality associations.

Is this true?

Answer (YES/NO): NO